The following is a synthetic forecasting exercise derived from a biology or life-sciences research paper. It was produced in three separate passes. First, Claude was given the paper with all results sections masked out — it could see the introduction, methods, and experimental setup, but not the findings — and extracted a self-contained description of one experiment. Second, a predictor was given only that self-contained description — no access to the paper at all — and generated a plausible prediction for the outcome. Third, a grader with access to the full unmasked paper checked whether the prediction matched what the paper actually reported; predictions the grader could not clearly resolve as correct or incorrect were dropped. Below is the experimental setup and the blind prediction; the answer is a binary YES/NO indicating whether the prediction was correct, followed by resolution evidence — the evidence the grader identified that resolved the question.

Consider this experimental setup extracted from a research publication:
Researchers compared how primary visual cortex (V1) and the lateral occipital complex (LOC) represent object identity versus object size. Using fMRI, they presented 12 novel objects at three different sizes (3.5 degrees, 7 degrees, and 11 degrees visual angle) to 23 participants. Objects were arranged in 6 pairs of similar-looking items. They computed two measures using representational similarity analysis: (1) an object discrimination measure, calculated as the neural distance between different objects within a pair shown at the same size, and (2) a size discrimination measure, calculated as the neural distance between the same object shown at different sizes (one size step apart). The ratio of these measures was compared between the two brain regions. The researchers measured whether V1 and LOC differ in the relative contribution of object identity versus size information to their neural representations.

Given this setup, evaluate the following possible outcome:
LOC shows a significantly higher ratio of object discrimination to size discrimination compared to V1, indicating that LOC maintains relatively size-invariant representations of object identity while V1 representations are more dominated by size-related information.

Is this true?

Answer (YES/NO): YES